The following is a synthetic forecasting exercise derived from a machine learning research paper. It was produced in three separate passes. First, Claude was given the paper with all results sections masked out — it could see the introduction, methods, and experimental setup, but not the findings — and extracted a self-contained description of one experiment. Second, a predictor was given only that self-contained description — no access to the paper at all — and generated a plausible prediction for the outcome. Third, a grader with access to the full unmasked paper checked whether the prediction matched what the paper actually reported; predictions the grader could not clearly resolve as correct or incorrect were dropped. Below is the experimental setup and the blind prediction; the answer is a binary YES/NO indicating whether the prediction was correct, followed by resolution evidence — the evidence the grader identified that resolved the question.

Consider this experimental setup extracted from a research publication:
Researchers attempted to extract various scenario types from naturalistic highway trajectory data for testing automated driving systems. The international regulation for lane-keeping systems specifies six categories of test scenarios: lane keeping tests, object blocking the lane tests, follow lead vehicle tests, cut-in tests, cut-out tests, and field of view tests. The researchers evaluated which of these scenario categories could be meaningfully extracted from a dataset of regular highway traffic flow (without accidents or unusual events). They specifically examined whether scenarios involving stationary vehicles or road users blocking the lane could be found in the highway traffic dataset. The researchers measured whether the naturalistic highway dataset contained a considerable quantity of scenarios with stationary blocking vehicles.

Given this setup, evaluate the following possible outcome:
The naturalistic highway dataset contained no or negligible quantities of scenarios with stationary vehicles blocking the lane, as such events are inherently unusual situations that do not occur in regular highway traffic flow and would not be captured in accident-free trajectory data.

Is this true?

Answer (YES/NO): YES